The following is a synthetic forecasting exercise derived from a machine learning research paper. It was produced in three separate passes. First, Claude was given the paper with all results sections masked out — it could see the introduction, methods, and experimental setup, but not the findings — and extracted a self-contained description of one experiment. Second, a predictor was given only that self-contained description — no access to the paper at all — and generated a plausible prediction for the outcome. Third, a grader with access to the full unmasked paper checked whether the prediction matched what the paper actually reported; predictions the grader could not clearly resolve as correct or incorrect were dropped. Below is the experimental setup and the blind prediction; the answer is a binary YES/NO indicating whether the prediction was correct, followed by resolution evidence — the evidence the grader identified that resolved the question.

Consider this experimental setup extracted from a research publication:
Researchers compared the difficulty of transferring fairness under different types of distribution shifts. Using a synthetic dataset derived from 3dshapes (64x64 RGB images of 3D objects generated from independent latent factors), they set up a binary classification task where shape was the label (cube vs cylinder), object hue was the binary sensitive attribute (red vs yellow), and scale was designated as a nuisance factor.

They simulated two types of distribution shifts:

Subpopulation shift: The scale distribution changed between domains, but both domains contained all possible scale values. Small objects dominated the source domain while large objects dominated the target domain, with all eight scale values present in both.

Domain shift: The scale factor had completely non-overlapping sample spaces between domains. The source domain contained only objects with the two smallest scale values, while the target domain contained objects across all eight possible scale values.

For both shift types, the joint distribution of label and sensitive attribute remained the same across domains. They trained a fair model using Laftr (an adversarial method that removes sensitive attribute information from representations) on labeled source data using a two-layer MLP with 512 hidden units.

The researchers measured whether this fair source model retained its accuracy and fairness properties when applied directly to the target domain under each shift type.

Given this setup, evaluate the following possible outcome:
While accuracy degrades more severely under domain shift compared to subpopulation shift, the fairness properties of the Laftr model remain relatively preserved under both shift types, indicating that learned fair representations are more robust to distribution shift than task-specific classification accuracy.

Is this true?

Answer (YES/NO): NO